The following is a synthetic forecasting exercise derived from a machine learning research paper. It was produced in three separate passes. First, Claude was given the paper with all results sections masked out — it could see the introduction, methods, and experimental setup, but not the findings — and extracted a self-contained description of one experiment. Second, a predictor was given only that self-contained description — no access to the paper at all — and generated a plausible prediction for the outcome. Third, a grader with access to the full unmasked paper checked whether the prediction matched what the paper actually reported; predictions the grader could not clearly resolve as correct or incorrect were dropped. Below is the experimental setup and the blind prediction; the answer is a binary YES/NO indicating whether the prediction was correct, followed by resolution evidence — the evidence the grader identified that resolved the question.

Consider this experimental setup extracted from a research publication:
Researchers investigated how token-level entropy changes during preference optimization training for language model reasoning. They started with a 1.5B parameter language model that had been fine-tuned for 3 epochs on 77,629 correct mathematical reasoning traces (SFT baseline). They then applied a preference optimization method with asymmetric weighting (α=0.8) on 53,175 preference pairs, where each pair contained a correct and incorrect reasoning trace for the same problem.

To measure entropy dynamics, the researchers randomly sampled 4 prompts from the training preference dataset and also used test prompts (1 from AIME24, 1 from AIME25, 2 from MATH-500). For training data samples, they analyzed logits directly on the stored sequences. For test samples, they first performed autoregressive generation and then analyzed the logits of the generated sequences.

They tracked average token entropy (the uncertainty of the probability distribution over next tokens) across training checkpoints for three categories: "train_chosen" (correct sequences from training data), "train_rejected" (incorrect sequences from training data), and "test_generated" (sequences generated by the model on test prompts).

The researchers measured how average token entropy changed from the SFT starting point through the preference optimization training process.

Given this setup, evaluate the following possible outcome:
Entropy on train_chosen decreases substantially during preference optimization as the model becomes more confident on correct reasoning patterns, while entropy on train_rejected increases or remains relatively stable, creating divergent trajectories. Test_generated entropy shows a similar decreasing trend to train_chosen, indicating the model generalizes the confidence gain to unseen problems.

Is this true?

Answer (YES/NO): NO